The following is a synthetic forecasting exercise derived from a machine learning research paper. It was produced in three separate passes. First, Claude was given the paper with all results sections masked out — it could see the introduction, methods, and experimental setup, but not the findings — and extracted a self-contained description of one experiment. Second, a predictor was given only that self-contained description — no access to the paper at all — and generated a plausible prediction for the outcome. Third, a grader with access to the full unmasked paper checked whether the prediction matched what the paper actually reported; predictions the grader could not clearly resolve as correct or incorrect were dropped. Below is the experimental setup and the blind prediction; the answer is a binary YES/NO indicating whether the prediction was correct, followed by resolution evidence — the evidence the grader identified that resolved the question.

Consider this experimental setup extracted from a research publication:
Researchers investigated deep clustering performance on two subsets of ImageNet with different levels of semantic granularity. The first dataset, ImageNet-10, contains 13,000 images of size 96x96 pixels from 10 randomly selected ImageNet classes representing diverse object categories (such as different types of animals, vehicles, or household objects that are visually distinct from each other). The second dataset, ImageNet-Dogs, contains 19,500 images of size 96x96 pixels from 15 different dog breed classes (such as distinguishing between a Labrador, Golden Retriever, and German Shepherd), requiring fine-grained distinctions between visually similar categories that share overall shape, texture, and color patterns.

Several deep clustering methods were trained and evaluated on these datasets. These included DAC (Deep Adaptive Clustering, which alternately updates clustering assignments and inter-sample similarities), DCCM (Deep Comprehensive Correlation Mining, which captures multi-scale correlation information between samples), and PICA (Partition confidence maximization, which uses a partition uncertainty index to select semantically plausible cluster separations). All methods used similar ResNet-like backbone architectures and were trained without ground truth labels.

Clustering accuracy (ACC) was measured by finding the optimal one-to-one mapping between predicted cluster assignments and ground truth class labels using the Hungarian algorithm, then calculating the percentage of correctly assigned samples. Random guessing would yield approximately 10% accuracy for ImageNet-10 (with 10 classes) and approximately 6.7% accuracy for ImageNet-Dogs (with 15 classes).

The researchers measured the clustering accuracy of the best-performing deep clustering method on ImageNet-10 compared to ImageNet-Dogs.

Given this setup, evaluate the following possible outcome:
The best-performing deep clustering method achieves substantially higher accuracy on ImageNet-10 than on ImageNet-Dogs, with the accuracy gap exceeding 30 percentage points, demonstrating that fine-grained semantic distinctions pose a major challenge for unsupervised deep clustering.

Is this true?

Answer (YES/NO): YES